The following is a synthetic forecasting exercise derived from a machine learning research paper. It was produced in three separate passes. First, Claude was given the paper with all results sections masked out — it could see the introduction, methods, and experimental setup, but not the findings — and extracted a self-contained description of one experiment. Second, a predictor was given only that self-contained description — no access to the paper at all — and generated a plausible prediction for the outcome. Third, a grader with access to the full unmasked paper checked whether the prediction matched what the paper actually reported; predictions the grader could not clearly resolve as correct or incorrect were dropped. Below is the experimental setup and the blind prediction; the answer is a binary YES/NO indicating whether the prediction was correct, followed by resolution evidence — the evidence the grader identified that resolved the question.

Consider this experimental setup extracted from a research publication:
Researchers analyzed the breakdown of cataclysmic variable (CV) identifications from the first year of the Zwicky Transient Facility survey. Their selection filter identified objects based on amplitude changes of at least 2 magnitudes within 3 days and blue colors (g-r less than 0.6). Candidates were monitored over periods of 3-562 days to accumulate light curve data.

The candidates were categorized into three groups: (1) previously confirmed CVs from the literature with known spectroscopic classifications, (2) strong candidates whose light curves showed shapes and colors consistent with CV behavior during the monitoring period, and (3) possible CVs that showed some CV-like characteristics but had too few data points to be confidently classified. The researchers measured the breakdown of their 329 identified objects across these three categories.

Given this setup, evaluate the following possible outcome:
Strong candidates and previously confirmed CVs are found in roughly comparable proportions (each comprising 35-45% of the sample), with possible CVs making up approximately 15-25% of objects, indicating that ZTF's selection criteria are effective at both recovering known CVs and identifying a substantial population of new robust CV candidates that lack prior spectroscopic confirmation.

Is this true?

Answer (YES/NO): NO